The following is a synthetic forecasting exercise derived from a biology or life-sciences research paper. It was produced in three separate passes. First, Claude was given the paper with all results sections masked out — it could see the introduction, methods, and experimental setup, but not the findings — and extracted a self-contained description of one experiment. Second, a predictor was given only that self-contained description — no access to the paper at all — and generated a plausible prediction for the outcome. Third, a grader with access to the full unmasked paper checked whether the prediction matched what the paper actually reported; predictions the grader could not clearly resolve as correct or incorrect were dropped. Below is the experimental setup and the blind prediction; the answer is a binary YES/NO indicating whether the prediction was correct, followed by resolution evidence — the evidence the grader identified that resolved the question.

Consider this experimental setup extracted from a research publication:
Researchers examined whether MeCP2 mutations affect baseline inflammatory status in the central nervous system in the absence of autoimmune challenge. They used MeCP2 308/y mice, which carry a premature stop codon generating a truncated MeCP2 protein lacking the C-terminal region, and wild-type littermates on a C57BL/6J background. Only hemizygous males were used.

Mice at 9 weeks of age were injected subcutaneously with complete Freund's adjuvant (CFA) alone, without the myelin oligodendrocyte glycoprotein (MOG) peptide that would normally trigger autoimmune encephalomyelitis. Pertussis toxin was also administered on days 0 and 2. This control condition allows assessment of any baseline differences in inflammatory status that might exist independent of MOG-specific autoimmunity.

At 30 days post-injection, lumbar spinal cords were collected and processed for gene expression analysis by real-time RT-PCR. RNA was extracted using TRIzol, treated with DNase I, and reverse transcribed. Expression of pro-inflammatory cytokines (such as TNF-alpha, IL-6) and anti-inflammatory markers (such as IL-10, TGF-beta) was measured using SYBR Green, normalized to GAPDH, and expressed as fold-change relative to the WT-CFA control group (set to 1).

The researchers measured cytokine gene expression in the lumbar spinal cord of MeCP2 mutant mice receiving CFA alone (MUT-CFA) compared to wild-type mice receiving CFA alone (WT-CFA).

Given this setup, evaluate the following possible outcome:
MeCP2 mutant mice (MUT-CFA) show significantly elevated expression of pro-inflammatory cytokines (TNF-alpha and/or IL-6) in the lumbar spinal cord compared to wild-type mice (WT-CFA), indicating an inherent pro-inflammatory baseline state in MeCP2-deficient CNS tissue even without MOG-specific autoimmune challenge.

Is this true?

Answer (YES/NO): NO